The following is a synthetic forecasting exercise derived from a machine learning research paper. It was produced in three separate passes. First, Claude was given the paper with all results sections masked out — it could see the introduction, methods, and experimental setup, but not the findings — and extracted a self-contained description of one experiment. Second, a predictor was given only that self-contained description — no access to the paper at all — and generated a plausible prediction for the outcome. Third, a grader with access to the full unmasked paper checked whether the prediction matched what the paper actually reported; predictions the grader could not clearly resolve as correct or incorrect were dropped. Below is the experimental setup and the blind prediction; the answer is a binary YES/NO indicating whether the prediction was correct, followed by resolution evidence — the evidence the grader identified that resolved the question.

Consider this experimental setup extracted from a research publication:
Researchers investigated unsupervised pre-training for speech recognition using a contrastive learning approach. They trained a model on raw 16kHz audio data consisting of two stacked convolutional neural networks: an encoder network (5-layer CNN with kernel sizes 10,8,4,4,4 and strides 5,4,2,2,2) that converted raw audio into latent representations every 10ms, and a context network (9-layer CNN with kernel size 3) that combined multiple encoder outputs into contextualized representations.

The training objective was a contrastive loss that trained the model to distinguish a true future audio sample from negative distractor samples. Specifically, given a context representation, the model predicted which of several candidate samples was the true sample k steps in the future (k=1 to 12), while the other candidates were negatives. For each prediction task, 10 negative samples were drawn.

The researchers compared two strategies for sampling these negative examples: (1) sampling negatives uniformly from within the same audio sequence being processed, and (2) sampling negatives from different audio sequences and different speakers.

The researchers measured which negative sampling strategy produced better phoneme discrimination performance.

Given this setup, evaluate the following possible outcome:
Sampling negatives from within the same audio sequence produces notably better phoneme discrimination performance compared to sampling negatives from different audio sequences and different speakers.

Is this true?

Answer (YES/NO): YES